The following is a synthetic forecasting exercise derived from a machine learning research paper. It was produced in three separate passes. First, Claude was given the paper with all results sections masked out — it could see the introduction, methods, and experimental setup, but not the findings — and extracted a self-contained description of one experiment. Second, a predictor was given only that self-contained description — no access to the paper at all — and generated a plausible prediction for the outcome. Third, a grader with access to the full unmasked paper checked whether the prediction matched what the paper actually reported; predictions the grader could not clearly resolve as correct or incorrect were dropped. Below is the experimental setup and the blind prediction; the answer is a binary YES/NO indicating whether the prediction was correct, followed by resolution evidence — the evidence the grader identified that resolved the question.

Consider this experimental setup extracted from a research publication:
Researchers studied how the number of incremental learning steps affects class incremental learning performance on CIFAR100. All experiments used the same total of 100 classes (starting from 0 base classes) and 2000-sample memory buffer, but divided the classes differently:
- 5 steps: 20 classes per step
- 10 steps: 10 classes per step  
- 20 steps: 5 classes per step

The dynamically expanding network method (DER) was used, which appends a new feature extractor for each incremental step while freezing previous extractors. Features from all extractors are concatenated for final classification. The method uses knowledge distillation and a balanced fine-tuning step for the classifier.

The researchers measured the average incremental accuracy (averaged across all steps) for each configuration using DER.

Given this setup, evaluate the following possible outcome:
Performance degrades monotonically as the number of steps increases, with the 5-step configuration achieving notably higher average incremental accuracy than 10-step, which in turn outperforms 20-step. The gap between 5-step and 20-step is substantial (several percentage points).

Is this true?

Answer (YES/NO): NO